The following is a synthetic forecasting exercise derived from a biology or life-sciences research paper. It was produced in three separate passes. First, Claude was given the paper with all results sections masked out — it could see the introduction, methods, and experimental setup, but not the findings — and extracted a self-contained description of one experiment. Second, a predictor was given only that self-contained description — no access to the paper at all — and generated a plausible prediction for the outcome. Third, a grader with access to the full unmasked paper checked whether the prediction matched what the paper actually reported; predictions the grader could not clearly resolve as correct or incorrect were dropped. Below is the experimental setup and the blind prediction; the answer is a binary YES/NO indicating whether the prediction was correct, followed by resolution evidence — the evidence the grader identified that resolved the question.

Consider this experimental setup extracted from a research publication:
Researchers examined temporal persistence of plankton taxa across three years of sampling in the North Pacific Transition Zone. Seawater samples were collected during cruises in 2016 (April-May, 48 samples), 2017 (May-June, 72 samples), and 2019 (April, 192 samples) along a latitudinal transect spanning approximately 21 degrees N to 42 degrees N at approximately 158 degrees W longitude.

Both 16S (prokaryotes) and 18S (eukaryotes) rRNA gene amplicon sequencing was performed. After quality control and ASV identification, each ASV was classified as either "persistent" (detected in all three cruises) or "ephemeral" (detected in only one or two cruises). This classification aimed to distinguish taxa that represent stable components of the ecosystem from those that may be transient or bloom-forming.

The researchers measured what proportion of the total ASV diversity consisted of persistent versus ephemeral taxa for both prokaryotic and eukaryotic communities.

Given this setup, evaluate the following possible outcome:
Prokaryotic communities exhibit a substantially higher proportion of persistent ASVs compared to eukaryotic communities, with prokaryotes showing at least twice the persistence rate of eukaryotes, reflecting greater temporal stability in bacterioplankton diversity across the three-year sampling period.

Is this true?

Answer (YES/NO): NO